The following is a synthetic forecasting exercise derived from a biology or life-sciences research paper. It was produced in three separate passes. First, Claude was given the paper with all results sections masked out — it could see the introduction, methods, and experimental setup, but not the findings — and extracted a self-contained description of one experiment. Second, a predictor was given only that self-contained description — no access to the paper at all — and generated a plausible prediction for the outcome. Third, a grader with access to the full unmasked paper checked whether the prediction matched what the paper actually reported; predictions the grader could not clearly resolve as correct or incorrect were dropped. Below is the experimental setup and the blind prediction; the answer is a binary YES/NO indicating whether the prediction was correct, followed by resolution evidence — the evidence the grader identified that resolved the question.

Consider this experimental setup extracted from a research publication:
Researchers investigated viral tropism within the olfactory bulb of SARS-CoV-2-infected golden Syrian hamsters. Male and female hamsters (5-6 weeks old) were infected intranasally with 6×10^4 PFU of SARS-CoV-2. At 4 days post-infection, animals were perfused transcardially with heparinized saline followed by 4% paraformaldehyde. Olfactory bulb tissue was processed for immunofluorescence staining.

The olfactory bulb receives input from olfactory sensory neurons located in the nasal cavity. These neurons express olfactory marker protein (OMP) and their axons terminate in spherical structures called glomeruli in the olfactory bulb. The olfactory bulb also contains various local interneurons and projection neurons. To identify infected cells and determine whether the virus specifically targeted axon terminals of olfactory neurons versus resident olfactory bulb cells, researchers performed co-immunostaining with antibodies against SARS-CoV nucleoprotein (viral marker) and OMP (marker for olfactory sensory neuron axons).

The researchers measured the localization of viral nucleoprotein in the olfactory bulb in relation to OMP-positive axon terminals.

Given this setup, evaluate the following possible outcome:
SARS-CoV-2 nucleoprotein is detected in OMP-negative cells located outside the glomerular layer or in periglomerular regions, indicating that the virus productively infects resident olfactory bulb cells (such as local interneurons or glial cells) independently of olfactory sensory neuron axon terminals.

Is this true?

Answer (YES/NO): NO